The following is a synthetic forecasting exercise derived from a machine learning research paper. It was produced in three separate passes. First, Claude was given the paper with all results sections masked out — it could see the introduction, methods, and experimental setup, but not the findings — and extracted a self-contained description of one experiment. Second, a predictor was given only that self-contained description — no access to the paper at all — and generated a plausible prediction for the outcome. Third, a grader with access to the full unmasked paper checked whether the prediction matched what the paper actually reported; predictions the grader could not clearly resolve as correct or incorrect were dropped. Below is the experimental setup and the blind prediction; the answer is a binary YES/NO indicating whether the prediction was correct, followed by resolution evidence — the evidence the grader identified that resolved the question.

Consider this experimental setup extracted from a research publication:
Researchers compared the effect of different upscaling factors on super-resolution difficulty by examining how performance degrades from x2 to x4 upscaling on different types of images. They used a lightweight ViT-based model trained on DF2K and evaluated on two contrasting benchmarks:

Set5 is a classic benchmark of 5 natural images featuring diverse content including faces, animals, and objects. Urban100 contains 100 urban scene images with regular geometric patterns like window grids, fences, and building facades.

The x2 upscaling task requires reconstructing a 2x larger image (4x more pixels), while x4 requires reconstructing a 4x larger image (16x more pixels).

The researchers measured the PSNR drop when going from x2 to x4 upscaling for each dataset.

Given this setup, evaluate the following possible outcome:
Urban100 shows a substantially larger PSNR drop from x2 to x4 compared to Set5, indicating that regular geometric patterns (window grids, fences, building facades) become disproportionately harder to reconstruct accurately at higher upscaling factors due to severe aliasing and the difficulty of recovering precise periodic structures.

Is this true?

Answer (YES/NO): NO